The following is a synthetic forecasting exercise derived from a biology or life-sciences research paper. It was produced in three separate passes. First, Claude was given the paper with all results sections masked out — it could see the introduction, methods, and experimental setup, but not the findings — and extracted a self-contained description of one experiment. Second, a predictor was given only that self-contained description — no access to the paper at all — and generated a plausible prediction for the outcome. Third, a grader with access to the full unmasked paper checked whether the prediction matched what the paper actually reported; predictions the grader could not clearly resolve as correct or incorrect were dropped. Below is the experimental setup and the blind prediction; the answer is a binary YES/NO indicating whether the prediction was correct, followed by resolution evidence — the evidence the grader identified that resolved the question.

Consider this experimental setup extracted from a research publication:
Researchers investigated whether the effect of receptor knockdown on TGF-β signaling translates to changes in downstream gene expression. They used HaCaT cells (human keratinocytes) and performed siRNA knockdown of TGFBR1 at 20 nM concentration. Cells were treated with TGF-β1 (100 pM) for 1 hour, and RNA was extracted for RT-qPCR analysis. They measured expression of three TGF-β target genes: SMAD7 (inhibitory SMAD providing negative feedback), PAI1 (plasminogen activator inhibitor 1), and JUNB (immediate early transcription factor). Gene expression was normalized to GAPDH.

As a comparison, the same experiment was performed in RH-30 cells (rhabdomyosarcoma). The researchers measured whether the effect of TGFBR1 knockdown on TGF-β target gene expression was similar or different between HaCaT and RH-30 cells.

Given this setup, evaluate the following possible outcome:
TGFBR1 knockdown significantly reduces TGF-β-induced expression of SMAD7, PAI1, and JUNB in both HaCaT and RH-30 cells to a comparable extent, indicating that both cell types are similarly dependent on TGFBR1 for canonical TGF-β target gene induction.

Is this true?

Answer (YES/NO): NO